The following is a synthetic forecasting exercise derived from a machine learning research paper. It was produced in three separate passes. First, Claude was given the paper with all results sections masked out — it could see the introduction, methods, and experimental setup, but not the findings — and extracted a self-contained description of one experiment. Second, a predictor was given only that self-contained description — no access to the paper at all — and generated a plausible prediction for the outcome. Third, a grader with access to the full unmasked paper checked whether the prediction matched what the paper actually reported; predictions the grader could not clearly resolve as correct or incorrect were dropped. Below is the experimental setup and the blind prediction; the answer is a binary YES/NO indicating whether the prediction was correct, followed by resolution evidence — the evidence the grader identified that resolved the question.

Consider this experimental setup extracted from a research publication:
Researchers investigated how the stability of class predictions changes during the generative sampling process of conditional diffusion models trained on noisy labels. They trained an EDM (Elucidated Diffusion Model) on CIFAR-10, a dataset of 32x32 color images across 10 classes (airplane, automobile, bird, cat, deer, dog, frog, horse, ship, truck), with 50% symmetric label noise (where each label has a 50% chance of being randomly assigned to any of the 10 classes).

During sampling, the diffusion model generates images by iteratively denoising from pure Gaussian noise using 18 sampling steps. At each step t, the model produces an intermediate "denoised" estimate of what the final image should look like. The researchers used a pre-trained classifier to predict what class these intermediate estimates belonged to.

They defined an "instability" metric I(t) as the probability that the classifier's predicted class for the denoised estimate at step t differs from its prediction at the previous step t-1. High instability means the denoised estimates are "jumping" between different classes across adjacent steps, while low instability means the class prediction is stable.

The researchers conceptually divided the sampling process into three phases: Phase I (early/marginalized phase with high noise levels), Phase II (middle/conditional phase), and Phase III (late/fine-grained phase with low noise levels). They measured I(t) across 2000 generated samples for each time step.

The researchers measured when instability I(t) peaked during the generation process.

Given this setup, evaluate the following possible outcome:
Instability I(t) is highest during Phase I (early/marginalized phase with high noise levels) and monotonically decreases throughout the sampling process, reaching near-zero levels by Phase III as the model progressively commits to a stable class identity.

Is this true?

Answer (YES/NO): NO